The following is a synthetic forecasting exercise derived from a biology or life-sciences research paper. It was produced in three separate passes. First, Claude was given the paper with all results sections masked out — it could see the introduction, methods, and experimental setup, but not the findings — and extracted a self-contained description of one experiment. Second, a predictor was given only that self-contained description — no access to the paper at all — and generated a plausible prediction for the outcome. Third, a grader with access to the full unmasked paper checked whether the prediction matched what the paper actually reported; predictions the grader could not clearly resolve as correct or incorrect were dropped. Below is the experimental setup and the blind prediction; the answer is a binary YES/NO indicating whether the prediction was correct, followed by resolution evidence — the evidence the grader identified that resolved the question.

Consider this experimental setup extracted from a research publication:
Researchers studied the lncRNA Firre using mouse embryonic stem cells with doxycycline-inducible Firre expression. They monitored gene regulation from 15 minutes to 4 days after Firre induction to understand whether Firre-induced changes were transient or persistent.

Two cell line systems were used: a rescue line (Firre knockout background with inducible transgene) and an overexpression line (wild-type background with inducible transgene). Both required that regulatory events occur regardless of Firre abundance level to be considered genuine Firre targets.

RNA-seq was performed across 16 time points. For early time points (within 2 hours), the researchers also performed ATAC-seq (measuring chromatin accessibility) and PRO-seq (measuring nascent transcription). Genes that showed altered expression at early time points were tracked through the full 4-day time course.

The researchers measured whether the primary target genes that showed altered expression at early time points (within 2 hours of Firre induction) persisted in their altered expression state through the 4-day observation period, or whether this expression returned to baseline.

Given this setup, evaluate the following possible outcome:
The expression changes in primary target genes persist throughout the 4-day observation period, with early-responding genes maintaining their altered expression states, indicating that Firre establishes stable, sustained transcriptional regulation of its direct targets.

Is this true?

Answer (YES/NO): YES